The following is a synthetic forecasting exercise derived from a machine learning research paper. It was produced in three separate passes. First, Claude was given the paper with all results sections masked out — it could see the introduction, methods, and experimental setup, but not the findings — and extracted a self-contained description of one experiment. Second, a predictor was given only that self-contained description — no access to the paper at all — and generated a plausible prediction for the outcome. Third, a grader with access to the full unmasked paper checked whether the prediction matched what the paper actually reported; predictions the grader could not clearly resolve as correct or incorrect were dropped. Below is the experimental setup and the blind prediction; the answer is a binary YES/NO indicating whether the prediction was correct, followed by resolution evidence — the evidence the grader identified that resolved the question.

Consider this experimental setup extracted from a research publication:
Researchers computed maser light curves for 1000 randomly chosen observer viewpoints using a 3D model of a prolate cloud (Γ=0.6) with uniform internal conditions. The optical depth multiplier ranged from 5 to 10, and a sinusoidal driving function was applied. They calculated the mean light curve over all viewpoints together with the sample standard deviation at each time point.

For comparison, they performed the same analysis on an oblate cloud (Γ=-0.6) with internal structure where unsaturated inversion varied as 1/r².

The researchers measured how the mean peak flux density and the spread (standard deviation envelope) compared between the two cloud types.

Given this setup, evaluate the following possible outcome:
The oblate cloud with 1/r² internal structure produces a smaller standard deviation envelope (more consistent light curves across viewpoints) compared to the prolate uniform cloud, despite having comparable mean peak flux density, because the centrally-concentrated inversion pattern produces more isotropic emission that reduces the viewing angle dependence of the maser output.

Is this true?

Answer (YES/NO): NO